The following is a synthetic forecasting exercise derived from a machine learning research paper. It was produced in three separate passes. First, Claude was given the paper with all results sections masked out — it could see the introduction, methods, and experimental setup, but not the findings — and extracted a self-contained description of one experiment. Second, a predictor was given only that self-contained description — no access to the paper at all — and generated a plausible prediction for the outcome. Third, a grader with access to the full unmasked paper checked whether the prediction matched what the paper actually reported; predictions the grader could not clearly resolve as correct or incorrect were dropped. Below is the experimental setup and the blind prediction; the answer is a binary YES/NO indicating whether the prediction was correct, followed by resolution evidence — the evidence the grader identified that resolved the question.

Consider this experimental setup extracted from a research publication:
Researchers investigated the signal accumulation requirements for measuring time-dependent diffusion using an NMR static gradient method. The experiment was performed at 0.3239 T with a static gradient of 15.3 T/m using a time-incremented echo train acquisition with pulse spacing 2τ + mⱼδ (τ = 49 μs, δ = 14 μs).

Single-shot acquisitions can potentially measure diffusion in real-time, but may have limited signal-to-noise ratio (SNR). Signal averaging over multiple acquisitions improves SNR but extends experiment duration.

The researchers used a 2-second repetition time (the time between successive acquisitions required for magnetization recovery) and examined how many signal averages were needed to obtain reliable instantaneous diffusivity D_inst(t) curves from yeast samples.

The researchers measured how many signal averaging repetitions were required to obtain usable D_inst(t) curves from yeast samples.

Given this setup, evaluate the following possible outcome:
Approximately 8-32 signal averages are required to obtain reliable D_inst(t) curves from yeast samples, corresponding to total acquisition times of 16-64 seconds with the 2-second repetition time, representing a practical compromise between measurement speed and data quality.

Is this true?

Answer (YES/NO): YES